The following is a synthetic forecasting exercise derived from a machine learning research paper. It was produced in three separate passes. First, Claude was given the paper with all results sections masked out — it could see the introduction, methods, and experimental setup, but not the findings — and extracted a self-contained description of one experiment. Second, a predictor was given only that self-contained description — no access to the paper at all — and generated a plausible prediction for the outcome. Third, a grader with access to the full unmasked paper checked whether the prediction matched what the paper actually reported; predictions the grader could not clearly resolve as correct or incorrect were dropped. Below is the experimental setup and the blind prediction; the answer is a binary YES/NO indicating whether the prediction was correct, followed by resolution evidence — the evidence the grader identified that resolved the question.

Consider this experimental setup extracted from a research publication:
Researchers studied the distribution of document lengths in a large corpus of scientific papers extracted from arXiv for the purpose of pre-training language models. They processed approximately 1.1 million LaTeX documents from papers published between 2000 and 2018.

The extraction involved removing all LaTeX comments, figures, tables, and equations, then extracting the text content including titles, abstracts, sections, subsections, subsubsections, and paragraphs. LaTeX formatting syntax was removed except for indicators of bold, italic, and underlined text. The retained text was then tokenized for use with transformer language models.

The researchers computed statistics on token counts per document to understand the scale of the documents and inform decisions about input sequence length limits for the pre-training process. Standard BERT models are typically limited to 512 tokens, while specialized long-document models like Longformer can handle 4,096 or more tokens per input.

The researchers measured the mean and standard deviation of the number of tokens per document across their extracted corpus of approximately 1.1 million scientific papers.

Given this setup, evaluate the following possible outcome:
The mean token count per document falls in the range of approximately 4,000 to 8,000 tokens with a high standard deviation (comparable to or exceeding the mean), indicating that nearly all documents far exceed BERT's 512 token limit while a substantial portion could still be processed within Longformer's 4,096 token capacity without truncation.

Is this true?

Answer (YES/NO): NO